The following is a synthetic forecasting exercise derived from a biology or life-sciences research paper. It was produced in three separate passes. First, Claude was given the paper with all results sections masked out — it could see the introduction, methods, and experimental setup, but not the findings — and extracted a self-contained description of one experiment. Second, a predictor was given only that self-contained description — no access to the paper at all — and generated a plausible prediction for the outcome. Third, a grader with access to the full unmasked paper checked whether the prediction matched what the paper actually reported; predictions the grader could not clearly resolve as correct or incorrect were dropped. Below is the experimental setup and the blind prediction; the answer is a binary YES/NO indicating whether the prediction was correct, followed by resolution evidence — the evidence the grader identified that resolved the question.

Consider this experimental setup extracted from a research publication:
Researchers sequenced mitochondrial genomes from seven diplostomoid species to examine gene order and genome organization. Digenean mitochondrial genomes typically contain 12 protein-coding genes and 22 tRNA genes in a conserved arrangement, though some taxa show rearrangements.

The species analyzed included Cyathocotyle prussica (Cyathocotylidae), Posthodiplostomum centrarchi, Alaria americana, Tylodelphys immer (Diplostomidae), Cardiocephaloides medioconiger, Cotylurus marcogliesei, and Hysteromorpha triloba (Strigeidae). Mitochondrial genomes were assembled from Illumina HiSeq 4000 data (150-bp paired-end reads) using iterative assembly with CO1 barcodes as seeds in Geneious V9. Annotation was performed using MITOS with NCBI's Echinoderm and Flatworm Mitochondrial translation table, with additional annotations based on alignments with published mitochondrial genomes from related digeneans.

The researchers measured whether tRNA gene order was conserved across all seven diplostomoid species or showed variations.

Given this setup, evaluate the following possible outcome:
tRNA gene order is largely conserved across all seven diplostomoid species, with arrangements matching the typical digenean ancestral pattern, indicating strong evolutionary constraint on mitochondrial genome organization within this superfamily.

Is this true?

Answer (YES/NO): NO